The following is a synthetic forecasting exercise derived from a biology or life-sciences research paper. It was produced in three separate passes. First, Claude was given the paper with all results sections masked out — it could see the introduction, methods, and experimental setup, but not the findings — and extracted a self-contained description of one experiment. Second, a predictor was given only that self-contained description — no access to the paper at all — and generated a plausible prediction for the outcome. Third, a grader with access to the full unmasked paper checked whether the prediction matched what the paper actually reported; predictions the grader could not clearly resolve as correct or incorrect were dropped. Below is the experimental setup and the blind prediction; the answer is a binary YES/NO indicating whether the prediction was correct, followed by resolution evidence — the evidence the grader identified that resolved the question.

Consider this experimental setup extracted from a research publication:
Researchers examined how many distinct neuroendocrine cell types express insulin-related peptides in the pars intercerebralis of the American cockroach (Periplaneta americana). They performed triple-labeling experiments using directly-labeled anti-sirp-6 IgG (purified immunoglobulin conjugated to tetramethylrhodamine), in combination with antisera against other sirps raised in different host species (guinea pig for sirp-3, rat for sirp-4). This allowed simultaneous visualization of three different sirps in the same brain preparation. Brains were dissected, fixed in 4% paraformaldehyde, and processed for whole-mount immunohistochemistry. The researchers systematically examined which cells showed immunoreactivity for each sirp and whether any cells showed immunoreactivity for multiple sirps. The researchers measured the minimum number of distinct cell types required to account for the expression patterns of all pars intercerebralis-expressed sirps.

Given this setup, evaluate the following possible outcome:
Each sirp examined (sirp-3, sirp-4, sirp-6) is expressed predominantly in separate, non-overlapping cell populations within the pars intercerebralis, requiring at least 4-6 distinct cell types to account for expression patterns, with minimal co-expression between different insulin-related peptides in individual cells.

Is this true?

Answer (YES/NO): NO